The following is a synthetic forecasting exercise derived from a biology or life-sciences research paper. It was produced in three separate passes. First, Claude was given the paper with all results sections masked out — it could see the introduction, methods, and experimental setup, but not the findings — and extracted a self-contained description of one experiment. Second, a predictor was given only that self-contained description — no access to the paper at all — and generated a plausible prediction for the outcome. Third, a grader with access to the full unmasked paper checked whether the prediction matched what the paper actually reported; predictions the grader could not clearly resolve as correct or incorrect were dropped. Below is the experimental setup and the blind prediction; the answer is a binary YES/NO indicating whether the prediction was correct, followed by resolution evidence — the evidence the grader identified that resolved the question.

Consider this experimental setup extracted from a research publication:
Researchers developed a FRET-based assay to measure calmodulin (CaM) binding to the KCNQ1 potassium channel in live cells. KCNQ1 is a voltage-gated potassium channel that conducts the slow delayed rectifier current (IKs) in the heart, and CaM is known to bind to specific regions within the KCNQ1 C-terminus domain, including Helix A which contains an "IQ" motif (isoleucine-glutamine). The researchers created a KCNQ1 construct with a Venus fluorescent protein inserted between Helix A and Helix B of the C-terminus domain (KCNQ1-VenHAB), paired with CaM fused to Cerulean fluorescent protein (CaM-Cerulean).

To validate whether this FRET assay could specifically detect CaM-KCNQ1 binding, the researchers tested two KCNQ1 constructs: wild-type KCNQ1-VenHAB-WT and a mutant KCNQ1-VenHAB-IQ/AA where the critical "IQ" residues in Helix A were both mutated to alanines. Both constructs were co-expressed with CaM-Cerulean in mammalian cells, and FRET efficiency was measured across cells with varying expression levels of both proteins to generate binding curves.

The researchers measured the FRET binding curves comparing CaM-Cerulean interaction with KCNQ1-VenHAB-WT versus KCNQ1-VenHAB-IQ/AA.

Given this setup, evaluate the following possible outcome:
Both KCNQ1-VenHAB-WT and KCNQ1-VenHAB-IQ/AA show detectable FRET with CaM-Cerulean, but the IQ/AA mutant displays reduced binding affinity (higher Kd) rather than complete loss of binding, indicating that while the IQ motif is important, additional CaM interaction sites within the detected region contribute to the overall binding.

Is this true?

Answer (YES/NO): NO